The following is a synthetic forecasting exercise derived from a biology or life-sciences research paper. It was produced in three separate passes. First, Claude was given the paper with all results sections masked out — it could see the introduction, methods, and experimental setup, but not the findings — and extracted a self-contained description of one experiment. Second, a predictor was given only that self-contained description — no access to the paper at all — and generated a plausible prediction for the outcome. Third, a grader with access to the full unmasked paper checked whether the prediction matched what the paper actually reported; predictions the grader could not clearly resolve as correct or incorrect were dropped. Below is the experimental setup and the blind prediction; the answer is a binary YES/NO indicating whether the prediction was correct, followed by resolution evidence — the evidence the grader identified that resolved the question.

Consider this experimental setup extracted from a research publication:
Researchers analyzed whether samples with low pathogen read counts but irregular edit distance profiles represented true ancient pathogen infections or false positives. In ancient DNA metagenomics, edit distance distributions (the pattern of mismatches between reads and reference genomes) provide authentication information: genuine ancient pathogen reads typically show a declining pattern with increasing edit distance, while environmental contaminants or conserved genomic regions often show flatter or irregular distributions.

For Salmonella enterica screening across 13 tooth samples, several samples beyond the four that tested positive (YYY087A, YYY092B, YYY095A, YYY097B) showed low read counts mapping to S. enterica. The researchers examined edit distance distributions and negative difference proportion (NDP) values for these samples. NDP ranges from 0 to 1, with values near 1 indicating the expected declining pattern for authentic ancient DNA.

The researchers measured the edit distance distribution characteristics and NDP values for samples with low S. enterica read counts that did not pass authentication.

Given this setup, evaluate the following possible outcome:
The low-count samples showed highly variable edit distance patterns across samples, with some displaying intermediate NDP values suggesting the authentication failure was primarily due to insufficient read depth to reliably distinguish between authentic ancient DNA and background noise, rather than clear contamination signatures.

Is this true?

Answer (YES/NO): NO